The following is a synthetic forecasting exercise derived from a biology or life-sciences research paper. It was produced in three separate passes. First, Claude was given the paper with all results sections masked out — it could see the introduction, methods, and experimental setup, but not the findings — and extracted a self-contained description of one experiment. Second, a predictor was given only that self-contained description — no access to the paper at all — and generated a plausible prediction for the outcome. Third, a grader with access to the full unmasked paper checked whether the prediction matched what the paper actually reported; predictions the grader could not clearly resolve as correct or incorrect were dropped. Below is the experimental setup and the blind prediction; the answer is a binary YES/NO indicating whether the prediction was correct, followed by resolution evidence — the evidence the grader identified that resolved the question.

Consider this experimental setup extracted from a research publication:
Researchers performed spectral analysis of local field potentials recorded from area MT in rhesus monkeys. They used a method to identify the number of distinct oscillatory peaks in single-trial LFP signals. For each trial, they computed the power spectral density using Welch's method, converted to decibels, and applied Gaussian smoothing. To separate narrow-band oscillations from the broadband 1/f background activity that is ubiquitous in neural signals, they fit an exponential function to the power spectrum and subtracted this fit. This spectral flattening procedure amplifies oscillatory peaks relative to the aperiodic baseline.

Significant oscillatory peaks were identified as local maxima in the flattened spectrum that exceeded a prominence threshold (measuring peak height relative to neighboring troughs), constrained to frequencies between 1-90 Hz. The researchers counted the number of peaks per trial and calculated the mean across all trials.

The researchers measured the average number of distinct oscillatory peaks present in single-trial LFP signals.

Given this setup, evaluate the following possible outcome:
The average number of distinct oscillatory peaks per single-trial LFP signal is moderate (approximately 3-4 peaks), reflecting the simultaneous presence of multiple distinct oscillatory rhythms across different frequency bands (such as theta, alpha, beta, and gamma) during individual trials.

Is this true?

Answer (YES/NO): NO